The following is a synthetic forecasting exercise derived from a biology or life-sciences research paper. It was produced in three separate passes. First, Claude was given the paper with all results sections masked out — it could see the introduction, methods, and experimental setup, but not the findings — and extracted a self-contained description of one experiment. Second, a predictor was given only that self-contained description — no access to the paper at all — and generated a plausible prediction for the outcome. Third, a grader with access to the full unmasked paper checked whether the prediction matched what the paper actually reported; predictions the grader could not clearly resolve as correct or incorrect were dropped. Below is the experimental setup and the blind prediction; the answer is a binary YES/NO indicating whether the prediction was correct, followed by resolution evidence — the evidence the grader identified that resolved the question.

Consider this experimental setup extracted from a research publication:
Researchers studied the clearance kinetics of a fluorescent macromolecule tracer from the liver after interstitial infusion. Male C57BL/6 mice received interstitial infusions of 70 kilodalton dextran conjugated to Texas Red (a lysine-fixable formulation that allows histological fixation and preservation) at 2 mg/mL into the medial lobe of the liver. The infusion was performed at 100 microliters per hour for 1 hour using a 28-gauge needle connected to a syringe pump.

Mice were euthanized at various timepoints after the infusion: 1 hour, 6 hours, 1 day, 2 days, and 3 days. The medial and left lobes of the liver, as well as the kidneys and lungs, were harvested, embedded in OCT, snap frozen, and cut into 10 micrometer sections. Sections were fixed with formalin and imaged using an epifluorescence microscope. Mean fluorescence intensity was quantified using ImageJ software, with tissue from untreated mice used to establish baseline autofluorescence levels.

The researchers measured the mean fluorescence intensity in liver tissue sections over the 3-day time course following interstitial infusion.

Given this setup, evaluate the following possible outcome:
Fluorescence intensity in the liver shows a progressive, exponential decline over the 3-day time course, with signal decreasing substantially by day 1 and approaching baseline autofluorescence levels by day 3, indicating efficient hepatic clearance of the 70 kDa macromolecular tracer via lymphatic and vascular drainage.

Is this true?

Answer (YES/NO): NO